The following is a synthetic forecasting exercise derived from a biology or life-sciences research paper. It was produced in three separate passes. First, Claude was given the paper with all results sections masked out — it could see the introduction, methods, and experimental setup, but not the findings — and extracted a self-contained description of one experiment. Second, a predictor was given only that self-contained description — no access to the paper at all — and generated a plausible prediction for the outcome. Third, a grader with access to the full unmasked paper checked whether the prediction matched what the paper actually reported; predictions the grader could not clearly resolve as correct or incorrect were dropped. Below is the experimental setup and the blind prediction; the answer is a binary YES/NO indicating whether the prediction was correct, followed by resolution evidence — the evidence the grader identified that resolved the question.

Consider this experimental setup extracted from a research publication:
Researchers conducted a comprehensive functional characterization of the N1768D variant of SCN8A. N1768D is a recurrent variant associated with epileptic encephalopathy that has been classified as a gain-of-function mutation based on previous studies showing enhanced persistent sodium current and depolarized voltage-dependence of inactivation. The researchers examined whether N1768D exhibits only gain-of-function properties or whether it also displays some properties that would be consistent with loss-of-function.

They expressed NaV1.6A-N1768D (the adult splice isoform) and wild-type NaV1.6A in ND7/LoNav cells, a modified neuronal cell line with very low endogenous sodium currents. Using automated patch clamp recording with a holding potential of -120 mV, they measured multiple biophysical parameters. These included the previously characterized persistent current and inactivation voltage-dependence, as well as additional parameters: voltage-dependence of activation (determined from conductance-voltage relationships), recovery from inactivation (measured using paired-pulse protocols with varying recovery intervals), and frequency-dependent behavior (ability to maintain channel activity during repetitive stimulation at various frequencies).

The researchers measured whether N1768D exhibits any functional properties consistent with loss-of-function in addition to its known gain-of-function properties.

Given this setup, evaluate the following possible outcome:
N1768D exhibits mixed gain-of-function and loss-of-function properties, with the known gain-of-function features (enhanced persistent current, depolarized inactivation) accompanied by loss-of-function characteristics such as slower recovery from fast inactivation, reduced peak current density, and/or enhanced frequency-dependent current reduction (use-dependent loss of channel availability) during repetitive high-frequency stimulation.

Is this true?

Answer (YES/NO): YES